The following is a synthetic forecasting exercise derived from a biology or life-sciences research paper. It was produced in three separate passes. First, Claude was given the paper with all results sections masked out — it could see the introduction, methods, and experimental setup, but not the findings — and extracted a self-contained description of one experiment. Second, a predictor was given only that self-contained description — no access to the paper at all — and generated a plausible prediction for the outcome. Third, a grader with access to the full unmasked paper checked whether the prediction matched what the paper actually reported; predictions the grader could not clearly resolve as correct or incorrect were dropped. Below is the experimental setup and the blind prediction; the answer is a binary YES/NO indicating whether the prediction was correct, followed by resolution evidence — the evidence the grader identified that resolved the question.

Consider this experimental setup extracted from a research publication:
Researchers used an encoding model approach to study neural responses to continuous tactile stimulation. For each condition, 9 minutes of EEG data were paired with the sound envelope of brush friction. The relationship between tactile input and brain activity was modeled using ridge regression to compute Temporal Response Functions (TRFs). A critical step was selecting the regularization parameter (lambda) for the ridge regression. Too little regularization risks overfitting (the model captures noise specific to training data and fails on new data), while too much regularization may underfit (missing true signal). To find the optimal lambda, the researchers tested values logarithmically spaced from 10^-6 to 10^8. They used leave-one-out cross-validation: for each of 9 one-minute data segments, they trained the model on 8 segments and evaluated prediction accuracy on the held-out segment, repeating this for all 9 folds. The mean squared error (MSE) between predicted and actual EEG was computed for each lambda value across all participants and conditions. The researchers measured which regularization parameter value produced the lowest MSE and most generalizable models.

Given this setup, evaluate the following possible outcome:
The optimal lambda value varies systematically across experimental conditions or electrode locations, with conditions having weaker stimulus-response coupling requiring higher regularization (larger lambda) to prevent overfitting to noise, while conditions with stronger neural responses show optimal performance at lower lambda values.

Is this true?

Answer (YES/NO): NO